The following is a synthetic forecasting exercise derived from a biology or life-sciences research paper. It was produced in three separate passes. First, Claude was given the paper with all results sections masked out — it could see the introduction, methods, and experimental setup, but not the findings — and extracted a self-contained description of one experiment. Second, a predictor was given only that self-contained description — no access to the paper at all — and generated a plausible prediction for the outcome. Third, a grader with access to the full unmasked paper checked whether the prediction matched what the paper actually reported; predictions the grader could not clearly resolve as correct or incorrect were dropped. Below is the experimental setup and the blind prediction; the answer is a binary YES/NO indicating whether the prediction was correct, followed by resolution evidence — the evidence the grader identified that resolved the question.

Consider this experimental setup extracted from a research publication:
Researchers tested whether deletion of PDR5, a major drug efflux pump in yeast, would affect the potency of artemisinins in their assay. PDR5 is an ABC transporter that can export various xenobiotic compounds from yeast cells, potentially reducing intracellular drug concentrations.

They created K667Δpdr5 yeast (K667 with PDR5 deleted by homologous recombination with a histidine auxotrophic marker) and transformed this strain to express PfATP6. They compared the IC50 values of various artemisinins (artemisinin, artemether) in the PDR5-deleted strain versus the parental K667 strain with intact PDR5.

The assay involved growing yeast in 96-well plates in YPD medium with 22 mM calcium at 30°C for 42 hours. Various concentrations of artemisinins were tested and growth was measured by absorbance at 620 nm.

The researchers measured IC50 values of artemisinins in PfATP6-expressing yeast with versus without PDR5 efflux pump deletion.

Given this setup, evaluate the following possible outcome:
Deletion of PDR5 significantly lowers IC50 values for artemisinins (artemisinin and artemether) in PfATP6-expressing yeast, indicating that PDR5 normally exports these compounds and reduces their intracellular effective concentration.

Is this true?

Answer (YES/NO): YES